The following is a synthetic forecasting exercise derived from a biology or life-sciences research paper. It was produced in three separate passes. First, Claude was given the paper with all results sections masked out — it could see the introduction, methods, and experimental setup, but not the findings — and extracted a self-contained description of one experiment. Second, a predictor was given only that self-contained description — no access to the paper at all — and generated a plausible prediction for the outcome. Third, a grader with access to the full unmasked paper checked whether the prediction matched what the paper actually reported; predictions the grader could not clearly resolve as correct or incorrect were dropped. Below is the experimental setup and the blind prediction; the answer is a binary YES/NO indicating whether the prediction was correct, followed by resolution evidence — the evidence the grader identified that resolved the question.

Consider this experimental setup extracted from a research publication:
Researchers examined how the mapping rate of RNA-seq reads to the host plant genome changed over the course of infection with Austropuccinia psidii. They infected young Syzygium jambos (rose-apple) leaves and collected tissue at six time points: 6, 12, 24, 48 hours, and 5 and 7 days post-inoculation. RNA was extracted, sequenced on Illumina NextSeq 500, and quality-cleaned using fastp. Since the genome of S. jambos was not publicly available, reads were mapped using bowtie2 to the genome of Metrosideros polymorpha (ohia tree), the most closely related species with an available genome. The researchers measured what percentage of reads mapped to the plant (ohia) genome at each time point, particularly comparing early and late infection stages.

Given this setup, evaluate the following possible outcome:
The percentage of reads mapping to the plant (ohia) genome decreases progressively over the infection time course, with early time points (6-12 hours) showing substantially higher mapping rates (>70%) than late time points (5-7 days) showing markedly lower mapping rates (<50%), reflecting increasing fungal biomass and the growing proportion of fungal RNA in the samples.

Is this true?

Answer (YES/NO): NO